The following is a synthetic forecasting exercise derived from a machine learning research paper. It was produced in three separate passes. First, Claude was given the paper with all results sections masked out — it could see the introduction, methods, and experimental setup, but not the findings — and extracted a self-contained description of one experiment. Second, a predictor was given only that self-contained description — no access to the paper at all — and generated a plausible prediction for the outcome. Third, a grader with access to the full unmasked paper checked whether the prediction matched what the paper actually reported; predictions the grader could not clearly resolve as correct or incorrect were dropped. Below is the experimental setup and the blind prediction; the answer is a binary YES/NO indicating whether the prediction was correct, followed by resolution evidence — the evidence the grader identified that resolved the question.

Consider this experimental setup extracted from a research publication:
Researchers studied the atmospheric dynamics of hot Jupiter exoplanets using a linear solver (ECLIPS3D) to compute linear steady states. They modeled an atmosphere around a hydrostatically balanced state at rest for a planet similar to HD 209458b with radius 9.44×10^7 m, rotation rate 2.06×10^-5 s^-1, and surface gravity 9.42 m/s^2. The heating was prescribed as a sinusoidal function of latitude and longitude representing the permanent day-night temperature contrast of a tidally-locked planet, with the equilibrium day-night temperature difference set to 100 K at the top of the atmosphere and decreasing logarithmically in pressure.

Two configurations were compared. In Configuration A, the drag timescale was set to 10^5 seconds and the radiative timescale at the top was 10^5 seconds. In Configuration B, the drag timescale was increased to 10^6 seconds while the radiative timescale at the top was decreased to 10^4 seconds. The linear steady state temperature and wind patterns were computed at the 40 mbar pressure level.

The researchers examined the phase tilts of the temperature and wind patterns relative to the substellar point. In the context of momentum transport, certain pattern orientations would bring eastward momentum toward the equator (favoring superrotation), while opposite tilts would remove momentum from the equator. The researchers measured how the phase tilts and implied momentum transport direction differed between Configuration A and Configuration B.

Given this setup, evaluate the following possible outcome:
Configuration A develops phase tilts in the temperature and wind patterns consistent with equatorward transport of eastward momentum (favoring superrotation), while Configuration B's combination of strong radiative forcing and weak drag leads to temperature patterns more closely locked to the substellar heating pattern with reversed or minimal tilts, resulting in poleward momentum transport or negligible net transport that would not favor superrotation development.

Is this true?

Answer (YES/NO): YES